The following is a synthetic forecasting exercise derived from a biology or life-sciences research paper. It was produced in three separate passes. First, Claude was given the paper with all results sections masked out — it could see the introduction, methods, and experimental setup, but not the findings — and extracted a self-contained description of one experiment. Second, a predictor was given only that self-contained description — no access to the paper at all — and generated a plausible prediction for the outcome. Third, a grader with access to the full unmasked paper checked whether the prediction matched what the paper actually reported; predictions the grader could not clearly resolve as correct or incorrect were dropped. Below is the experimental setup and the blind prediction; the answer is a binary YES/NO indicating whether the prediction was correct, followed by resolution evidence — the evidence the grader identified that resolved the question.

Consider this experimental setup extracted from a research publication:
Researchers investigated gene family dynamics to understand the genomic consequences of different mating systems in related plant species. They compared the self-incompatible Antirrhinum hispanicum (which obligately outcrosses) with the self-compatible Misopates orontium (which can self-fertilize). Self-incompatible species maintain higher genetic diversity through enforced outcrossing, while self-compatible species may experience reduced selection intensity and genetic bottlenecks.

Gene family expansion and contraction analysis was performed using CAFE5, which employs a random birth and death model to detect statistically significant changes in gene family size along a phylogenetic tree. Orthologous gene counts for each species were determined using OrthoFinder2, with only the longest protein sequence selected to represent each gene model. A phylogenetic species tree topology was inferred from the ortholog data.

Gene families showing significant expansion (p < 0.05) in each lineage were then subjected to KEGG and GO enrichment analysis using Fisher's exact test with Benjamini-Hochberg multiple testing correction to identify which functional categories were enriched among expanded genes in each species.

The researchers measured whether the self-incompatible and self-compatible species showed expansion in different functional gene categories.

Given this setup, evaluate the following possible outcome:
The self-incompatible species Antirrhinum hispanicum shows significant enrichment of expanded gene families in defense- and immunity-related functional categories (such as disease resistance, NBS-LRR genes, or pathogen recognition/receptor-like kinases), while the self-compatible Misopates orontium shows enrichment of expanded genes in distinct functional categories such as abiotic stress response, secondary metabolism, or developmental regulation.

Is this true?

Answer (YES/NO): NO